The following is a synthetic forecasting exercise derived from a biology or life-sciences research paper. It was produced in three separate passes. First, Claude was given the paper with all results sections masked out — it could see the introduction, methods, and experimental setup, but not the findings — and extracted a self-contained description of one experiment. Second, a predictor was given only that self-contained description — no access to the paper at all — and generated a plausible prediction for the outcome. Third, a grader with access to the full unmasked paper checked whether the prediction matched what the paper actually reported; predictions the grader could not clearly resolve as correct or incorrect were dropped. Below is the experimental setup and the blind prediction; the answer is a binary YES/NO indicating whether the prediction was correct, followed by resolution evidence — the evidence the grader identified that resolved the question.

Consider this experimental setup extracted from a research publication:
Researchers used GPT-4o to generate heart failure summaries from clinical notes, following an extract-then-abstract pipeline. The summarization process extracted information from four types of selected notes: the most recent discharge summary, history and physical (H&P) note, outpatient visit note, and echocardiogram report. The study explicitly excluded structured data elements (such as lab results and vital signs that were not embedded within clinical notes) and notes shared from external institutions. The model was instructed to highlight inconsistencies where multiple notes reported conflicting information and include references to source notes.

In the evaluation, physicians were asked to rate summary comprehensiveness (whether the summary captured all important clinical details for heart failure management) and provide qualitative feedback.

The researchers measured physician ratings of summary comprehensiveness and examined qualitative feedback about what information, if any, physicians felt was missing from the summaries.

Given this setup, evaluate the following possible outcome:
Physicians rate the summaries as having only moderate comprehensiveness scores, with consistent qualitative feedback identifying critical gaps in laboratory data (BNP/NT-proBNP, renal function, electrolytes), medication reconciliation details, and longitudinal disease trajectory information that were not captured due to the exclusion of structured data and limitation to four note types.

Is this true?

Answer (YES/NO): NO